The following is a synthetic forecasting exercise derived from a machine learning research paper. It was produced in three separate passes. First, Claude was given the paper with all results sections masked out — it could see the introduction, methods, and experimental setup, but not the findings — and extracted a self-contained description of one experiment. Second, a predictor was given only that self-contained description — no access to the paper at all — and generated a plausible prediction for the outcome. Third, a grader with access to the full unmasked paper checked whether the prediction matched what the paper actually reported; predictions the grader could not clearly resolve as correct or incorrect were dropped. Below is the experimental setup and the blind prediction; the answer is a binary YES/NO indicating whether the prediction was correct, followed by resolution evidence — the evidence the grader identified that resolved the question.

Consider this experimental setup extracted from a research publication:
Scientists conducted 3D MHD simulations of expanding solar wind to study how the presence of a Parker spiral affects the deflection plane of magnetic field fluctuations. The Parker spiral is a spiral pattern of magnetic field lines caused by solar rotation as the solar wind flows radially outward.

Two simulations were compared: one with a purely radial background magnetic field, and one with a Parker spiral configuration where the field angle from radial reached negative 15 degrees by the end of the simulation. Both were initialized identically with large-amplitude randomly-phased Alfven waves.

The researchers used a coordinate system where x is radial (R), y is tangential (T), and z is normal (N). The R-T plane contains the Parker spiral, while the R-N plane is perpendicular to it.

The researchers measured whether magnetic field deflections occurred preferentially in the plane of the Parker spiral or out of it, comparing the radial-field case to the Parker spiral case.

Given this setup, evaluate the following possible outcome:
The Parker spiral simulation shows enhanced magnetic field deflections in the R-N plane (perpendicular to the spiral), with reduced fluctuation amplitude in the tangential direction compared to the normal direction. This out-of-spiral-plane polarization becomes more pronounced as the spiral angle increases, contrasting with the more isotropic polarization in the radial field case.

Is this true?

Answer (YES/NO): NO